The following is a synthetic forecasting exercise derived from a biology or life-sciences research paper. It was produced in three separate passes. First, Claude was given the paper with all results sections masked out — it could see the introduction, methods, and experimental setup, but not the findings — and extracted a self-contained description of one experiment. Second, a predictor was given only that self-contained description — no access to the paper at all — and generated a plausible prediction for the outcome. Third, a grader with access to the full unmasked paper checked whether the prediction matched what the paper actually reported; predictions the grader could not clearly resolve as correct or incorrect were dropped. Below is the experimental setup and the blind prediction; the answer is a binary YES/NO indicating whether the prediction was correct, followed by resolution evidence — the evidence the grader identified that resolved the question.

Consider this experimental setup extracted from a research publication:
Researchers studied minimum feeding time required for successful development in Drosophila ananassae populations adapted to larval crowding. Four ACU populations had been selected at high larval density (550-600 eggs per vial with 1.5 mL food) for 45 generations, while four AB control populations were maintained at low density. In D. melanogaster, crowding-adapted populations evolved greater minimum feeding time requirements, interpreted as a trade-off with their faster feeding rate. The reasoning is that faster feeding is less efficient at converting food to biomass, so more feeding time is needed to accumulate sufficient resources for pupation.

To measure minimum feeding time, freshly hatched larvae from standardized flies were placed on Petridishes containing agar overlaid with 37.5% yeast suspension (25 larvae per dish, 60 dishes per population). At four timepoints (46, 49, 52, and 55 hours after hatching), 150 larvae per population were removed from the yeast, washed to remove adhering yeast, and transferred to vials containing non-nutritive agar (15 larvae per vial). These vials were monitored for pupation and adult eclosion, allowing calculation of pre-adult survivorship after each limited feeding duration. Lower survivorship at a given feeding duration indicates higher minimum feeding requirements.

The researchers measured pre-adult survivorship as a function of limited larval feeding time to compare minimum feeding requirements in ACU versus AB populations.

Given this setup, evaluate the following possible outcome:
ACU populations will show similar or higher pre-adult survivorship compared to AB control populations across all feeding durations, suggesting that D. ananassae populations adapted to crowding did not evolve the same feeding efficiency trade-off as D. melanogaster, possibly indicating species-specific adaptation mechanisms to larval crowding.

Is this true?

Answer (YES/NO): YES